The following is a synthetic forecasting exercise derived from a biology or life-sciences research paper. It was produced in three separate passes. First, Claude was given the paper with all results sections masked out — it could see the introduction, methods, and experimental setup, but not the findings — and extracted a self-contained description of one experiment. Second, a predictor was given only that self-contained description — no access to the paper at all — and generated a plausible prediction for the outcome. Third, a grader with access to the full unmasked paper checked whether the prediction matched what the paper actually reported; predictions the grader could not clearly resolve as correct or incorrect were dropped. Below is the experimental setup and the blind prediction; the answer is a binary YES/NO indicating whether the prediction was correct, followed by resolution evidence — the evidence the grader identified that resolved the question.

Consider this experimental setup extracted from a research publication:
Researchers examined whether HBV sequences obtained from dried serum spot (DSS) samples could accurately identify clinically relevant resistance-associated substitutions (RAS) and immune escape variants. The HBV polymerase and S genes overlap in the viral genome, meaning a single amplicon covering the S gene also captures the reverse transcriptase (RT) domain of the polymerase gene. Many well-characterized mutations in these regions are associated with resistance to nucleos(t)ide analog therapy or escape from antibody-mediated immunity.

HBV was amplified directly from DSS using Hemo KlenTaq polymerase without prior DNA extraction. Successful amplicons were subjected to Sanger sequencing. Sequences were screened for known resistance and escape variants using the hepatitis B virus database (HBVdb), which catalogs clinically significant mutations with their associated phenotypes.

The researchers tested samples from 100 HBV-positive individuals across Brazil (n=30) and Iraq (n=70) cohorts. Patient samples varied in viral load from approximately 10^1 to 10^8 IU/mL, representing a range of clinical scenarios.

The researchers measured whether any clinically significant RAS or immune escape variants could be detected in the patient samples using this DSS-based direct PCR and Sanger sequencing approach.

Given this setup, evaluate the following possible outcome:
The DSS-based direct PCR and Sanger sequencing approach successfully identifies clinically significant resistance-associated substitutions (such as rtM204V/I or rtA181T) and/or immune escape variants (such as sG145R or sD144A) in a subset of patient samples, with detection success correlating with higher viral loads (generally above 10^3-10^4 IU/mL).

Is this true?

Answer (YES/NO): YES